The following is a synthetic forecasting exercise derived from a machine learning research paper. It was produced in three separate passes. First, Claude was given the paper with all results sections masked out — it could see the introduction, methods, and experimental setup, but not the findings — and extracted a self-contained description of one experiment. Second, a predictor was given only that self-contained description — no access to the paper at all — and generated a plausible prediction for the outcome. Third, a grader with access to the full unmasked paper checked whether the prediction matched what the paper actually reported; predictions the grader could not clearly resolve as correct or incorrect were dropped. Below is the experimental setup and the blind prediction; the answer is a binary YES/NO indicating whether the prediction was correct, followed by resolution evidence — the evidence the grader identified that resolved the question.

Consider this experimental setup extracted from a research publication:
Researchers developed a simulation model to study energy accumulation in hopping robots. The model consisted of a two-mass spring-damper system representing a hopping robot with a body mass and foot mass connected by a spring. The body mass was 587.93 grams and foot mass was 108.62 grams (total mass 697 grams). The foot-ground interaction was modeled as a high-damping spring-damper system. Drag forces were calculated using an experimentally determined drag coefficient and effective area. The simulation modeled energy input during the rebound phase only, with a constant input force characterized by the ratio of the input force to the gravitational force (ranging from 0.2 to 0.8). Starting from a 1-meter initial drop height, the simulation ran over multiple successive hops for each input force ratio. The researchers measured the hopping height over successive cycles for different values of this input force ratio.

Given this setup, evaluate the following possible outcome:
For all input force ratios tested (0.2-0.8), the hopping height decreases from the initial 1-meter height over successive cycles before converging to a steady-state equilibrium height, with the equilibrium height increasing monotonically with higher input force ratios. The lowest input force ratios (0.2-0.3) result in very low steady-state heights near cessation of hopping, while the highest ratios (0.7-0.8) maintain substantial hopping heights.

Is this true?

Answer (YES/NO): NO